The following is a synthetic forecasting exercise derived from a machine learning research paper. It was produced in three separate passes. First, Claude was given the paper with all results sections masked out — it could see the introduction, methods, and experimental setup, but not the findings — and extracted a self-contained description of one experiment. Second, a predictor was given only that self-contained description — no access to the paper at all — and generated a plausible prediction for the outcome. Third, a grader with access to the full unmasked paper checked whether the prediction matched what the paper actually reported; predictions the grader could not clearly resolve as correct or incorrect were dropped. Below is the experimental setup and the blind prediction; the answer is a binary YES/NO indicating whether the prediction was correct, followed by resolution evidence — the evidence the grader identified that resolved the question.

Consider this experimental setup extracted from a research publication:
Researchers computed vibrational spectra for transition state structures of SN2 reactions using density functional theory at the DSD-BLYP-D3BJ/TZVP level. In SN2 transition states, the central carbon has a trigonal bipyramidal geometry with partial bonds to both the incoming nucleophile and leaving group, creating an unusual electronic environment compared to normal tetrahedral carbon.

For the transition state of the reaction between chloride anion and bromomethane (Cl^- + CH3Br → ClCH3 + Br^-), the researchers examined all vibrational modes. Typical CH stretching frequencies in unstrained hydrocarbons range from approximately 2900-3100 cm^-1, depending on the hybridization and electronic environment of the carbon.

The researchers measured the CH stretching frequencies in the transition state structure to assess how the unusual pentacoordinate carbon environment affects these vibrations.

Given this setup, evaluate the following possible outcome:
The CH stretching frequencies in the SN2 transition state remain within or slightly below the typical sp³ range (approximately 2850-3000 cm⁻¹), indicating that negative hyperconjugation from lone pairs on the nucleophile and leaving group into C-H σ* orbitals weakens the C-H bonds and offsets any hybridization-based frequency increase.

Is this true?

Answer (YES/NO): NO